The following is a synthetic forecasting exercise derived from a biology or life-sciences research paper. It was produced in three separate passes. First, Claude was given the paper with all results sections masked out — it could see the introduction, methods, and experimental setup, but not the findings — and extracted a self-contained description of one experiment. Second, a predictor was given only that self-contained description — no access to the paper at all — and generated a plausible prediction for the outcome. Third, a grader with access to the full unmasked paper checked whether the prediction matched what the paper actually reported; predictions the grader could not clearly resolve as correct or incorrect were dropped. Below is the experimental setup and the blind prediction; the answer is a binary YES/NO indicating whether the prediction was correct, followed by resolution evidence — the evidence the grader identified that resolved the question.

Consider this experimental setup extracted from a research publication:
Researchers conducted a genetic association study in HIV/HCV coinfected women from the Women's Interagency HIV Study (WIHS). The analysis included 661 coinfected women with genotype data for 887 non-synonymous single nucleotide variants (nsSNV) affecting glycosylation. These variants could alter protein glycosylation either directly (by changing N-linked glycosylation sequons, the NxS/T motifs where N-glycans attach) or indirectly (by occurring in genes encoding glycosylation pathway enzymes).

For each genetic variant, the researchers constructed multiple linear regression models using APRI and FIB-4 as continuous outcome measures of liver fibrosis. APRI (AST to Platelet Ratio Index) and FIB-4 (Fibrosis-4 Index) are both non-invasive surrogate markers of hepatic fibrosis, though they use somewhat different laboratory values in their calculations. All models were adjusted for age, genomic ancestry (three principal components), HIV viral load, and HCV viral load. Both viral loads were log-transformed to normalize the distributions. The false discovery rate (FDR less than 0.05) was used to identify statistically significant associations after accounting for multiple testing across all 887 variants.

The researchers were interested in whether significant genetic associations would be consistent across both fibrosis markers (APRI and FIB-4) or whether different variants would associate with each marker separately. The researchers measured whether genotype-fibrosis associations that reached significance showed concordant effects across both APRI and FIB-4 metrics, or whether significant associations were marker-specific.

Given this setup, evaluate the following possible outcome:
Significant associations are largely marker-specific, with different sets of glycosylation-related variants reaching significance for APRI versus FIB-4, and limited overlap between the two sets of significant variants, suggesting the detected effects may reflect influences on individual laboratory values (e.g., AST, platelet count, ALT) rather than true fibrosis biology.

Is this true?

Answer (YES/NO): YES